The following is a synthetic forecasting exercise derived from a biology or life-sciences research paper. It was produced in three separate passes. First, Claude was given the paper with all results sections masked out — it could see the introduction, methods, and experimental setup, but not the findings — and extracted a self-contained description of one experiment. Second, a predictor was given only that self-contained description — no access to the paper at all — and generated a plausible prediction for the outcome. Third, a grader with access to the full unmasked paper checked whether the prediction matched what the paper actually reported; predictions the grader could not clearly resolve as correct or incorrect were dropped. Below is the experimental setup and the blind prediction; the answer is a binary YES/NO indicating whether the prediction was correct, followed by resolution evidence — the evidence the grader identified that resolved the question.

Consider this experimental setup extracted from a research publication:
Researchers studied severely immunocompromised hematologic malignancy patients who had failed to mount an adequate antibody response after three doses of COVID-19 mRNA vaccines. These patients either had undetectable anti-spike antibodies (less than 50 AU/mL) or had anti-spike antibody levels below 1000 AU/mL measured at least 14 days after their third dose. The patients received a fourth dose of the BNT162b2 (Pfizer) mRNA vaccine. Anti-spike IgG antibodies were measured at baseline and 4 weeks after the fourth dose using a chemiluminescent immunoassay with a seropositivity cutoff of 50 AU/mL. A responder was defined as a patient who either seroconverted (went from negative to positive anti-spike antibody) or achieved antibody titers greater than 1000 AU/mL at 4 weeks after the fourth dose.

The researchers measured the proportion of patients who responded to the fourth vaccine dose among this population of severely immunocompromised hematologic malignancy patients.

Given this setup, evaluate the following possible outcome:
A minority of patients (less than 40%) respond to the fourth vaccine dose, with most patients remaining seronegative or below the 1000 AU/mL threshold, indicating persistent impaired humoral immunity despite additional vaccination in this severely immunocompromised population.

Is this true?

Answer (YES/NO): NO